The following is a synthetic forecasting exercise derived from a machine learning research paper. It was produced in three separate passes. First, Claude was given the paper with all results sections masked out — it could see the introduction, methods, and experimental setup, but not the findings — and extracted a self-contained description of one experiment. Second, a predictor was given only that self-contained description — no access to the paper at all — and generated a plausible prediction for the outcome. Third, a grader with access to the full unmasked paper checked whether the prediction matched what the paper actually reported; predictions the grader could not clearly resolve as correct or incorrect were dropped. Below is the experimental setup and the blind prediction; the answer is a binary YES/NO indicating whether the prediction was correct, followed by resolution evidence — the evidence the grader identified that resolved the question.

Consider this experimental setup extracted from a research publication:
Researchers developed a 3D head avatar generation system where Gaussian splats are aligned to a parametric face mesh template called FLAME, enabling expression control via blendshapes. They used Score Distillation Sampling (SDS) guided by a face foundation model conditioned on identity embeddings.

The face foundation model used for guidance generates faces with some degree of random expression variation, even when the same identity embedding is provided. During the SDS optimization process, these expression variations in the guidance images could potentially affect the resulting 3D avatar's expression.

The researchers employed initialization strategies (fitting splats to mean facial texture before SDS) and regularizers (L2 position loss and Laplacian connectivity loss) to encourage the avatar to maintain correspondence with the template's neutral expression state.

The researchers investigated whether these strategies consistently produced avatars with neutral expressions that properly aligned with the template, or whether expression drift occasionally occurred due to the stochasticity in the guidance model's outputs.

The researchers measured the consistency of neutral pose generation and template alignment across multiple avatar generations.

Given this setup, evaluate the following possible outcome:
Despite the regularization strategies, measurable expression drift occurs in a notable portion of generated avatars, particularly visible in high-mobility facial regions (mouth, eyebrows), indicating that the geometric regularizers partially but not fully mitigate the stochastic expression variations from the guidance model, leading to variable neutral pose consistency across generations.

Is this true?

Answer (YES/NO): NO